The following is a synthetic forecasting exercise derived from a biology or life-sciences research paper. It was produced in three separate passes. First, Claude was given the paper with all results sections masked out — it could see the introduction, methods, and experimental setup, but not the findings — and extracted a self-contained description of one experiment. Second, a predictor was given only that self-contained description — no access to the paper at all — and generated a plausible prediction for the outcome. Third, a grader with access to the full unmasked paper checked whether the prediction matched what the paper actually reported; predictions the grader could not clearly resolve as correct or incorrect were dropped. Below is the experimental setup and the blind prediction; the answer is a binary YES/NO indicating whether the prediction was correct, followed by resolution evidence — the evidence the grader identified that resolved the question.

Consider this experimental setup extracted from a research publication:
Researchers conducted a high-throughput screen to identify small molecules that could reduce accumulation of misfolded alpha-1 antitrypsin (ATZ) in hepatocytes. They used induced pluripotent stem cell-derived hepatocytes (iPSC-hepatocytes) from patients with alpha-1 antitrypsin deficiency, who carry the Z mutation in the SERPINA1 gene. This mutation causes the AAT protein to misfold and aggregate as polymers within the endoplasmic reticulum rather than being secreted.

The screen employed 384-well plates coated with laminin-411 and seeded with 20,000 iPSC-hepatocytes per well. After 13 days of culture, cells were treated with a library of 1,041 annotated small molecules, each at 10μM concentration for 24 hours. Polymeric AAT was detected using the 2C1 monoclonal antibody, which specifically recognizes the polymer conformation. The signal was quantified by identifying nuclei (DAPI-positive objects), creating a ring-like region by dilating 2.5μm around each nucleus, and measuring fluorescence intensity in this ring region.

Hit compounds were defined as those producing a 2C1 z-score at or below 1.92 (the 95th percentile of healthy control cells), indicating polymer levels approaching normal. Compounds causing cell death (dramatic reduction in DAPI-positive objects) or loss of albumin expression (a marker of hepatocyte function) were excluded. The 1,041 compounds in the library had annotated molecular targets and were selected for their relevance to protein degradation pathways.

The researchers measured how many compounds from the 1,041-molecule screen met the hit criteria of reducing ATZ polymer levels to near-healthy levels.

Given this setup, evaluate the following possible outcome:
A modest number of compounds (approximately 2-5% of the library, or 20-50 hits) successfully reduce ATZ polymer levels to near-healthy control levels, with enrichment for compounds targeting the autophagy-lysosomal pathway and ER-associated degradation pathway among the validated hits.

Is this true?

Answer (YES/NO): NO